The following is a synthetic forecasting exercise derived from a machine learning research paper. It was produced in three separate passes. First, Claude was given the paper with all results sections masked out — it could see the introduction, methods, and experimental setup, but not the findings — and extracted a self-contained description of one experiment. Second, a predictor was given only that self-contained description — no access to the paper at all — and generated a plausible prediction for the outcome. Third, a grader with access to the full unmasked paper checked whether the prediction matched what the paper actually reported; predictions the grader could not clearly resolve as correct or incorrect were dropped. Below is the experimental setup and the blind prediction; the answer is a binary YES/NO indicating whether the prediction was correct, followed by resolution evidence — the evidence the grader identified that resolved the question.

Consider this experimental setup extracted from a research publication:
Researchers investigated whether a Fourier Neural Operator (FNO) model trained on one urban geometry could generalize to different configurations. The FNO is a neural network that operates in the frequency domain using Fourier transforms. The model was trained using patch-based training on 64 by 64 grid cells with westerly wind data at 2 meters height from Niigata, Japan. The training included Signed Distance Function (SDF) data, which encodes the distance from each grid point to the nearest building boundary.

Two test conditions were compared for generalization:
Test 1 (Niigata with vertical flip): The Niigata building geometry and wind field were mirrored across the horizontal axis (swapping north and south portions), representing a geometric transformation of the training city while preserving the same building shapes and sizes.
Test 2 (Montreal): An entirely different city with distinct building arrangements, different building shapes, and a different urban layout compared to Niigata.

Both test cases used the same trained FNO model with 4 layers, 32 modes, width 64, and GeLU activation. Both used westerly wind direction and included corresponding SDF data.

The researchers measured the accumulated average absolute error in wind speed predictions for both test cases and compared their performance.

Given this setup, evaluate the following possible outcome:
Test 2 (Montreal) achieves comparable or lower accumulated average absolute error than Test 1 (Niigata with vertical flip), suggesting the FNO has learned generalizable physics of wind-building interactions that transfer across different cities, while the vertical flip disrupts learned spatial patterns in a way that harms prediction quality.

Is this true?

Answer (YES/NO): NO